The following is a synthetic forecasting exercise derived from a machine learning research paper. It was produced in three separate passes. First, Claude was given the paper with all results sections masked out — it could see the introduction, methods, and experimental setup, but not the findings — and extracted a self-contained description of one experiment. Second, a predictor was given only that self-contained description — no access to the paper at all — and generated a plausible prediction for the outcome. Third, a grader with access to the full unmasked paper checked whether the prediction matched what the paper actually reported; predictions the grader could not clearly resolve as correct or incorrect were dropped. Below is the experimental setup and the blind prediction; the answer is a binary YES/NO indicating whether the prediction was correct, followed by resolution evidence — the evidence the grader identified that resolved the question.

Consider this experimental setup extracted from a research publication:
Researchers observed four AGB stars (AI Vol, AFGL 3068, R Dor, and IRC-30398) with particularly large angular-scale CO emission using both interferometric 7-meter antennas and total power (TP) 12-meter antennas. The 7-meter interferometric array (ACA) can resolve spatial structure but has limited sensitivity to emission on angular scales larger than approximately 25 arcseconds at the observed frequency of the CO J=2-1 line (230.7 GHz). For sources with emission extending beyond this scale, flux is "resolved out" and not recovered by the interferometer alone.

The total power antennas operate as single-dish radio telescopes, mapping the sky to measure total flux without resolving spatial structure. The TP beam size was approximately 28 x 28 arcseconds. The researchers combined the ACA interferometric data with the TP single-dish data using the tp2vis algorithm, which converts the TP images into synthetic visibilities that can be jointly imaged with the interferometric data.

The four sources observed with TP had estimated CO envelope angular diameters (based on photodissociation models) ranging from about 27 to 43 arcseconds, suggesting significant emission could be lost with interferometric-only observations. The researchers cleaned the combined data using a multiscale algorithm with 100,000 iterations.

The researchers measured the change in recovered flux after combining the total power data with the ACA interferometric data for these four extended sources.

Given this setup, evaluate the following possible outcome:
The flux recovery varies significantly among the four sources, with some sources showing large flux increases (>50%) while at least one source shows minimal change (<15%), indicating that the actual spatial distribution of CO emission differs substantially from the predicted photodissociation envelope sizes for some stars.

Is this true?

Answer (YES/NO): NO